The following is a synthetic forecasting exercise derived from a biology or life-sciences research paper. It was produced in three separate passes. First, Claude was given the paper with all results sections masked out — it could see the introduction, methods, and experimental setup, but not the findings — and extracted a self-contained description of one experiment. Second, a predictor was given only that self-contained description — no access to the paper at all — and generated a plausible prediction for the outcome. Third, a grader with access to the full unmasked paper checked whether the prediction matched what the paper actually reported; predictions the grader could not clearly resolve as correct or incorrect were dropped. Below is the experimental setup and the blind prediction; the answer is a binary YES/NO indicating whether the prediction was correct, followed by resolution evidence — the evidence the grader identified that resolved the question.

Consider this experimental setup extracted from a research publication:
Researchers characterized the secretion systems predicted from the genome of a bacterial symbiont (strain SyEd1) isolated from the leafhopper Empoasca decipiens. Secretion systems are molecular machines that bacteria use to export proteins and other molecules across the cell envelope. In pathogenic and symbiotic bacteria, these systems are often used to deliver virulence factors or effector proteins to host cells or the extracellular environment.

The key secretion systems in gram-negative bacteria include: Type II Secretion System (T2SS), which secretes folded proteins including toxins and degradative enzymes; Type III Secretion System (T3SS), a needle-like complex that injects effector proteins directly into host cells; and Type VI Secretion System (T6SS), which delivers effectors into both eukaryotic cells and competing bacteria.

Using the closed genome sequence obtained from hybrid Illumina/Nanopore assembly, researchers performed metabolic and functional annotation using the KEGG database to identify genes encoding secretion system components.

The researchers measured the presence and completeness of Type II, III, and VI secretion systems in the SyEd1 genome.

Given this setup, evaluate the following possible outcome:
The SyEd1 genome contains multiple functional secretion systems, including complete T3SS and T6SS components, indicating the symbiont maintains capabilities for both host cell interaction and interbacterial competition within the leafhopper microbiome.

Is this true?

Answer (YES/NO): YES